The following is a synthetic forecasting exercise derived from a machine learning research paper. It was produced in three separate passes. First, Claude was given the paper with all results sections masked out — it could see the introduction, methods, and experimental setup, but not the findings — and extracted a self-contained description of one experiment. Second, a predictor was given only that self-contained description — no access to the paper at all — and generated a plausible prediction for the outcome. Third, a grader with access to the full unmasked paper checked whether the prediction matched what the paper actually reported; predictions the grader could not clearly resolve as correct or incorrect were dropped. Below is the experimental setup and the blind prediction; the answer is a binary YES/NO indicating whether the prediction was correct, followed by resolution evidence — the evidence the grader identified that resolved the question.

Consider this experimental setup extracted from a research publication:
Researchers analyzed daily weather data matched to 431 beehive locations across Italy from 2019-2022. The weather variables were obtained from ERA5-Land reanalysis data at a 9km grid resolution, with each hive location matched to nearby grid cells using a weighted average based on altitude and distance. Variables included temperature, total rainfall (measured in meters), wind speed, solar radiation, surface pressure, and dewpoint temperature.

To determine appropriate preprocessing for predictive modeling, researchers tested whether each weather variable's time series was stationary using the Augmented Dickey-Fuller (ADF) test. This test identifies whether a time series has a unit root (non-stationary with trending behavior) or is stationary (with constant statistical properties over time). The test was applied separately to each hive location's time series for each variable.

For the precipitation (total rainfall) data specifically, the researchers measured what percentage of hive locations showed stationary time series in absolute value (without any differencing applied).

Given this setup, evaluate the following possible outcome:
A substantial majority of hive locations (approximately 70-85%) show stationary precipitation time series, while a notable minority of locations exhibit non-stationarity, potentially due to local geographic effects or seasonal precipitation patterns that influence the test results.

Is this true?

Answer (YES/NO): NO